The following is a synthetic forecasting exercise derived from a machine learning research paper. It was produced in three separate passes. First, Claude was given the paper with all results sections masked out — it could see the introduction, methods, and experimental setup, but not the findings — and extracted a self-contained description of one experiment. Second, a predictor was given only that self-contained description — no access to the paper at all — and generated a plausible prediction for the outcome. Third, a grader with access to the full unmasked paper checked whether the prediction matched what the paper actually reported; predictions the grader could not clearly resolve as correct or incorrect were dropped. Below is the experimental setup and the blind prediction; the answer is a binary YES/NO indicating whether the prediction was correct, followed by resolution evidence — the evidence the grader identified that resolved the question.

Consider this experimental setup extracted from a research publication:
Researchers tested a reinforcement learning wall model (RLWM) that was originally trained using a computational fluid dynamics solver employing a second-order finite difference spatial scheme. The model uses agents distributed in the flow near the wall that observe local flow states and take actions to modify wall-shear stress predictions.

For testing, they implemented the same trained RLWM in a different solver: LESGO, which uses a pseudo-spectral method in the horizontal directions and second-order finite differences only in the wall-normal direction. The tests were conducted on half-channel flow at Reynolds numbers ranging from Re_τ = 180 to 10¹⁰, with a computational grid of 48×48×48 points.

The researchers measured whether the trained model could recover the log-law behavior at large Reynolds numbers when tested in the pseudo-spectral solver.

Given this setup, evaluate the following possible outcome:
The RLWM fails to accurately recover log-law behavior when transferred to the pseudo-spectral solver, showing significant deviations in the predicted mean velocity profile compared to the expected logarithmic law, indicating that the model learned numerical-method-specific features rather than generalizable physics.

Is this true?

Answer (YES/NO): NO